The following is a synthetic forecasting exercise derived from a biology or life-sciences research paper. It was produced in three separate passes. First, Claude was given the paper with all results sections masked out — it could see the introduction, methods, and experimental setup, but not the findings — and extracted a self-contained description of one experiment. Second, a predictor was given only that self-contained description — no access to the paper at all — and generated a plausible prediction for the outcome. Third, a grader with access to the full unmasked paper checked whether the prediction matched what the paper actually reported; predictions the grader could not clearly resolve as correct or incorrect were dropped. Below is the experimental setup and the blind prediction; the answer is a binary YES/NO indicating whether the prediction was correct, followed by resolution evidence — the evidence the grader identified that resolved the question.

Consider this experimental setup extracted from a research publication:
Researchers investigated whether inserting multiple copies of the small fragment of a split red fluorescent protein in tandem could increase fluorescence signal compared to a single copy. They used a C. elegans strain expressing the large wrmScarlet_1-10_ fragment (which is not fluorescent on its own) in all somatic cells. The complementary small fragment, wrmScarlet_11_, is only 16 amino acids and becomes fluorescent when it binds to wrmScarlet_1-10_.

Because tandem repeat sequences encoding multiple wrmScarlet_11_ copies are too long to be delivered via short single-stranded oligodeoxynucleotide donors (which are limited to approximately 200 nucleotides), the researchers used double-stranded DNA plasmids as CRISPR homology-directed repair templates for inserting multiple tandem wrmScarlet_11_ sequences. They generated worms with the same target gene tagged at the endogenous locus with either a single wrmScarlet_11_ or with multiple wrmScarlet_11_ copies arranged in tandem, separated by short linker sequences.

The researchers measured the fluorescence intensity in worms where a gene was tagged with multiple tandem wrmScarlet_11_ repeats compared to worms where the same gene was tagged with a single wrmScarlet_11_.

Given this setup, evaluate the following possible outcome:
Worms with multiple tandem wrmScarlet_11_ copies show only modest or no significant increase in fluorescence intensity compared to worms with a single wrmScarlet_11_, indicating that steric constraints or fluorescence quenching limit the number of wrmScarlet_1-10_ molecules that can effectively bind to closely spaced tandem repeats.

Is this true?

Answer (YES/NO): NO